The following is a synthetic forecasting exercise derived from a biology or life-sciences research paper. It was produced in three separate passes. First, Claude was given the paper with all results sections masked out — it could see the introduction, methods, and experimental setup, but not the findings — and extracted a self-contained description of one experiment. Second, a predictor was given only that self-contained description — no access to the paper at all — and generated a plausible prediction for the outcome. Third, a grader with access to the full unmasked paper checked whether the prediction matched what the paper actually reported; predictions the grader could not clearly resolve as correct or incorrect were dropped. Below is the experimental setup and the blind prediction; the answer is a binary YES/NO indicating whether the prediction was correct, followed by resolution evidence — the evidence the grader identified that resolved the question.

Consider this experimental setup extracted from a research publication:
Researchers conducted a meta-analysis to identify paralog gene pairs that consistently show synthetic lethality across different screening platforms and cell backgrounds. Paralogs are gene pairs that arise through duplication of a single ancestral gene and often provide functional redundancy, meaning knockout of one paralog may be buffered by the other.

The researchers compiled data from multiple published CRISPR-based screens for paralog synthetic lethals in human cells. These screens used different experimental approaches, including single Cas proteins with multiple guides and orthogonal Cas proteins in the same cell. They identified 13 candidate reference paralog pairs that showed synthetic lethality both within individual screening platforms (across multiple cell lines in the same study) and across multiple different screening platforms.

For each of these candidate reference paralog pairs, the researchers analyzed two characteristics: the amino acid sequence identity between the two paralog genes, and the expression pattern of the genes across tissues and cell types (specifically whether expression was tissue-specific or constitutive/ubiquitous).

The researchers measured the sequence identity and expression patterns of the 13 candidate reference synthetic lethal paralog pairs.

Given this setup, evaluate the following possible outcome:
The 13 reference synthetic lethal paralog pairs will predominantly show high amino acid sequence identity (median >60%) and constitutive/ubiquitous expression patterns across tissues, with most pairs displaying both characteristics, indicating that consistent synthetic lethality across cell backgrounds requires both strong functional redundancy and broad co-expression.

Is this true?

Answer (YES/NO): YES